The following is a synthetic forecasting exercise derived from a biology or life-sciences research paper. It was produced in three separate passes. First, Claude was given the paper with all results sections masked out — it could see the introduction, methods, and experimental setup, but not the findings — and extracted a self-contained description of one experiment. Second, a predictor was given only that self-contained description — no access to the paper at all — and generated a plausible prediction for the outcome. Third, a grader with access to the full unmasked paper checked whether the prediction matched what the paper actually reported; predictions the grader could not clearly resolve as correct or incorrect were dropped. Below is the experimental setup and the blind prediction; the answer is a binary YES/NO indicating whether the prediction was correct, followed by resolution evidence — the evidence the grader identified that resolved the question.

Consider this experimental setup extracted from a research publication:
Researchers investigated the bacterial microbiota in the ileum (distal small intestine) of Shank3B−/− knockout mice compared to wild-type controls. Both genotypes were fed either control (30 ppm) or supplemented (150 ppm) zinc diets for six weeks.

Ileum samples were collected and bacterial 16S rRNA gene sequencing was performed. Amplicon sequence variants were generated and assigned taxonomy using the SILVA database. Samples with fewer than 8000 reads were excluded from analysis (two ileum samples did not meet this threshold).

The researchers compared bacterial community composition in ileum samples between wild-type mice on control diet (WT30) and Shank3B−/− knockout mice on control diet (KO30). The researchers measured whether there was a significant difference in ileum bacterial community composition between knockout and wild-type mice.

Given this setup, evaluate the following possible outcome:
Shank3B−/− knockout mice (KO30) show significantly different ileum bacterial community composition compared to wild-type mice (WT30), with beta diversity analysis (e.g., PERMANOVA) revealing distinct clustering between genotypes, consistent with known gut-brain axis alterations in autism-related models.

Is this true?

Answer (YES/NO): NO